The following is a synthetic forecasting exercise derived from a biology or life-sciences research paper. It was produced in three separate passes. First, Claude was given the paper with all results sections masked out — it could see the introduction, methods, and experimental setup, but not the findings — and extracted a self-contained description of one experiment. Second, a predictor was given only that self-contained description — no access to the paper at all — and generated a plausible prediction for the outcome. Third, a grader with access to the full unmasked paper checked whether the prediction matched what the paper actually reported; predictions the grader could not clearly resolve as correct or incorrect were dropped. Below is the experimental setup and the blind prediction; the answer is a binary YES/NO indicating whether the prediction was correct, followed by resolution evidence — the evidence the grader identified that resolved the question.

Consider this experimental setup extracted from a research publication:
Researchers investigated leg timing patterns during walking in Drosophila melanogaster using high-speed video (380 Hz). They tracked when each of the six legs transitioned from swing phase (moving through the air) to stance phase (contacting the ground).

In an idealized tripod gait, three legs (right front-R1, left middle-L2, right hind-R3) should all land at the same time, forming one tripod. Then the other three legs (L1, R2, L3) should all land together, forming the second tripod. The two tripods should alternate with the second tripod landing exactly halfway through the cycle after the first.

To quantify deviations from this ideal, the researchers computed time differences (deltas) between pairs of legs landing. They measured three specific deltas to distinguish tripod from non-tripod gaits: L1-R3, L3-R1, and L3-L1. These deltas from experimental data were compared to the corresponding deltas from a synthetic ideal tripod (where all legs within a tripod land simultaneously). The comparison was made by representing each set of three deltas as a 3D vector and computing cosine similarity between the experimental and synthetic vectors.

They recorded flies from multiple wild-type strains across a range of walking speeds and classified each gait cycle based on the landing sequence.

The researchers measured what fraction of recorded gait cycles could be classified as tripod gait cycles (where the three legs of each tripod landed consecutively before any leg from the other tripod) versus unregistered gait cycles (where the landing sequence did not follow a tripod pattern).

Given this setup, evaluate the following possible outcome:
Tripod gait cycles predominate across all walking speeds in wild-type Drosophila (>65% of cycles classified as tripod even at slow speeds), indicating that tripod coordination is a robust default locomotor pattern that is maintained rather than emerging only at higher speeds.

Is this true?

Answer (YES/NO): YES